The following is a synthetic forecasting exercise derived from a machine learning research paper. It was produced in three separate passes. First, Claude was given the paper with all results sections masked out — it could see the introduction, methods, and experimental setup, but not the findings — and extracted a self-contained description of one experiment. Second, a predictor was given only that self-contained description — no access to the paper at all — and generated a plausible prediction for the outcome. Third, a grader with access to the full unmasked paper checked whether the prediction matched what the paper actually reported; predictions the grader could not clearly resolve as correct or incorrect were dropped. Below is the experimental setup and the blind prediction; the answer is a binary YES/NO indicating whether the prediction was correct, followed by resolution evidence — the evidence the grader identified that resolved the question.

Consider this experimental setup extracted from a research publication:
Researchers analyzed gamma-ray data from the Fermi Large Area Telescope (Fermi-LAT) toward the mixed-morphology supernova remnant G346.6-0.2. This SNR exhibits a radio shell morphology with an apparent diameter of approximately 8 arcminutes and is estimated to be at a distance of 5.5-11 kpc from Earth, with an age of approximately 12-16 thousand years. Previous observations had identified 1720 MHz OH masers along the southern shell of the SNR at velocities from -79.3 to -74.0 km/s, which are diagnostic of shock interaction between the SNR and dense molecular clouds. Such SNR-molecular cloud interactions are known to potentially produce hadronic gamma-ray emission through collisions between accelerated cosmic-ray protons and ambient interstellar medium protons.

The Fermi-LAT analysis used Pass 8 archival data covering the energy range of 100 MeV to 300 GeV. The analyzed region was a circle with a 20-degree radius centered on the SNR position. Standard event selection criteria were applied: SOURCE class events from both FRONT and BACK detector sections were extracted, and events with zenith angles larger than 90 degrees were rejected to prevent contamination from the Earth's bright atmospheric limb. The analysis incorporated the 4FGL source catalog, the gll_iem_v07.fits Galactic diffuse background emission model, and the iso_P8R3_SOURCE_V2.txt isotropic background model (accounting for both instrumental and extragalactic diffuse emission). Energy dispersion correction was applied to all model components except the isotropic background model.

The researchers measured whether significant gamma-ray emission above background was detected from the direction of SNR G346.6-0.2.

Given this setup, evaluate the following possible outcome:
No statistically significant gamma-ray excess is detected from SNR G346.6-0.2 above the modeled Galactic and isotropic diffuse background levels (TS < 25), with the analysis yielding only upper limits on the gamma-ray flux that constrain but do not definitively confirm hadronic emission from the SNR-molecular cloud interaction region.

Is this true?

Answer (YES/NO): YES